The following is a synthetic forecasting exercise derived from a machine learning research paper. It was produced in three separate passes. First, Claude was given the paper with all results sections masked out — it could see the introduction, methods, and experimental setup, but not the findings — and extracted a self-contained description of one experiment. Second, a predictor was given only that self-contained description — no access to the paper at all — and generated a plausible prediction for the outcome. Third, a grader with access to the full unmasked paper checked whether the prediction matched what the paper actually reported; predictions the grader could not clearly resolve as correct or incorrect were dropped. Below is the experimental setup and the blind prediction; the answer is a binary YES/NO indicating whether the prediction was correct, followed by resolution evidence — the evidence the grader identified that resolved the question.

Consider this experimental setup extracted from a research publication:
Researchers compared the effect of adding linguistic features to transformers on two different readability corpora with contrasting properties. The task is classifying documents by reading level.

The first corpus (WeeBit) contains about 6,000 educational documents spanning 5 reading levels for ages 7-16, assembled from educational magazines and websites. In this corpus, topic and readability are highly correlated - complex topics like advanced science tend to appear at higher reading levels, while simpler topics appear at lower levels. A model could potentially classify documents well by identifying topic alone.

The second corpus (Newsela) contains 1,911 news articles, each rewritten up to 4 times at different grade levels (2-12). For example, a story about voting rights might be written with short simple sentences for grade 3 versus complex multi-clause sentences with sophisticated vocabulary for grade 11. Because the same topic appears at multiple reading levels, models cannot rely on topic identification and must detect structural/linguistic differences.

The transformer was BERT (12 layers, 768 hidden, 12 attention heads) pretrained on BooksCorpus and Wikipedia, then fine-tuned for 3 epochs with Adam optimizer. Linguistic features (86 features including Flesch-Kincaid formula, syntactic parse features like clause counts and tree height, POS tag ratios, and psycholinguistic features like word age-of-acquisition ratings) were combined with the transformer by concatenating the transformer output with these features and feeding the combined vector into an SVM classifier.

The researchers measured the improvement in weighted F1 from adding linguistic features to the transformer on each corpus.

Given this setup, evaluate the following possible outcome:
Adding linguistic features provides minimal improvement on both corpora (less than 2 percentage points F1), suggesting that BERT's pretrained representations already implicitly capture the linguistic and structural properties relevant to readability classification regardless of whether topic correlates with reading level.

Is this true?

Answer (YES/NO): NO